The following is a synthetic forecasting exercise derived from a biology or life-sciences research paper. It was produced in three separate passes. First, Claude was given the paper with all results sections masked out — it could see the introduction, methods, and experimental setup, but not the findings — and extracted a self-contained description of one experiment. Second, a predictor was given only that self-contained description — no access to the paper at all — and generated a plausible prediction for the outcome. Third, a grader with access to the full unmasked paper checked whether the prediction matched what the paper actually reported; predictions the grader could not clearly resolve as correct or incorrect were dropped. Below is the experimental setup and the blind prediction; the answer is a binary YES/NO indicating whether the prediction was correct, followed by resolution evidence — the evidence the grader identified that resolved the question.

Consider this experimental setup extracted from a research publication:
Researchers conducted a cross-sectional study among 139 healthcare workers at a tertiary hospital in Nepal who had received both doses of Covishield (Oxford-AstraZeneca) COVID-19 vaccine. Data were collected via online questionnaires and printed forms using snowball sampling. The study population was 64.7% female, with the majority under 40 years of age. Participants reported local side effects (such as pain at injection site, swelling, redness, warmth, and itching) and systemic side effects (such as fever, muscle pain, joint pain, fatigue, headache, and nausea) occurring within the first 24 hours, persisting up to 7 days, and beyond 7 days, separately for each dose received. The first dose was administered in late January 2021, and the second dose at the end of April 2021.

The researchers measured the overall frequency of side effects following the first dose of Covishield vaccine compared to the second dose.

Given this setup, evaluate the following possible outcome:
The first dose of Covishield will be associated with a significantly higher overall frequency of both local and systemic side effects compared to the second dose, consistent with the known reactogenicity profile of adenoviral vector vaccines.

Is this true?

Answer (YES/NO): YES